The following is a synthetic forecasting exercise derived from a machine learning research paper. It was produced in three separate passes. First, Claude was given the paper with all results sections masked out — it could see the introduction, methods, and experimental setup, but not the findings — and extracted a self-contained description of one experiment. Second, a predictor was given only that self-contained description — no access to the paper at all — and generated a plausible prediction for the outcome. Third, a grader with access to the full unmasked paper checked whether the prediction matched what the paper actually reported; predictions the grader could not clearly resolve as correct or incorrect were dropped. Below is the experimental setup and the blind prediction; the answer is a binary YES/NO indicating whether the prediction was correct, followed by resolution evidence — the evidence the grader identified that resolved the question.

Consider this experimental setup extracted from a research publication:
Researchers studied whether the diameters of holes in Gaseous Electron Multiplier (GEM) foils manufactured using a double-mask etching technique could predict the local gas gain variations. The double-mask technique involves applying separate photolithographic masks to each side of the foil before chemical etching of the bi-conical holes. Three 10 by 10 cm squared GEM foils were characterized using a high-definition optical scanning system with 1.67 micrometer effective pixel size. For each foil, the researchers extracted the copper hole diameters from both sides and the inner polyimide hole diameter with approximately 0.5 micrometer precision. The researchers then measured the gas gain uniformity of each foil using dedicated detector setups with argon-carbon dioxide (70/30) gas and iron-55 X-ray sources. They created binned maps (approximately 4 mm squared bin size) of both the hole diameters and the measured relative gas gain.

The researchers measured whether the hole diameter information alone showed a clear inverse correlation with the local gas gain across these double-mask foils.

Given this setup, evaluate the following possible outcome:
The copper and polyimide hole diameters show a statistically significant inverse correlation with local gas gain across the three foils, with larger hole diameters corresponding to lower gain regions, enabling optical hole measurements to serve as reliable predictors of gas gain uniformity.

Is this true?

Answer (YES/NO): NO